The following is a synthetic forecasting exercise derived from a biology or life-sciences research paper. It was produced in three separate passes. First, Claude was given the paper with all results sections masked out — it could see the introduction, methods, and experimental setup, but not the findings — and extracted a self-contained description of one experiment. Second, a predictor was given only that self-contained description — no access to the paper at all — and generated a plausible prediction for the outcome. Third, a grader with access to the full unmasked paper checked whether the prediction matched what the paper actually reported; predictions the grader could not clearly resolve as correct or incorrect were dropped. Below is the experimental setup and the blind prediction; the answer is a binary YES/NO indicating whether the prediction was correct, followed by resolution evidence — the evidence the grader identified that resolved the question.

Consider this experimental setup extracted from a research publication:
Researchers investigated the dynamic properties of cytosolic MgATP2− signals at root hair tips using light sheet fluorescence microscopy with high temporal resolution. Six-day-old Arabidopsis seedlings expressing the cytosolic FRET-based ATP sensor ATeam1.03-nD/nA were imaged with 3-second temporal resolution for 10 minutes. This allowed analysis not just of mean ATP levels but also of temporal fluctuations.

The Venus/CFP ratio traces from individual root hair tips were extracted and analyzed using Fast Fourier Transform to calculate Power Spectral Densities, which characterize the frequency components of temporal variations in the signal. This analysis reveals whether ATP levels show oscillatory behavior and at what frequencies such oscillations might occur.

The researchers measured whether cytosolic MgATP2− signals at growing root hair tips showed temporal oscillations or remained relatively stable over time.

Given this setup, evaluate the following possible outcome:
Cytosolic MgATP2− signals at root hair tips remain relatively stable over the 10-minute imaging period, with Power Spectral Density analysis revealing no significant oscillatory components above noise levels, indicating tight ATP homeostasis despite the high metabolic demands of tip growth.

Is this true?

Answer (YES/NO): YES